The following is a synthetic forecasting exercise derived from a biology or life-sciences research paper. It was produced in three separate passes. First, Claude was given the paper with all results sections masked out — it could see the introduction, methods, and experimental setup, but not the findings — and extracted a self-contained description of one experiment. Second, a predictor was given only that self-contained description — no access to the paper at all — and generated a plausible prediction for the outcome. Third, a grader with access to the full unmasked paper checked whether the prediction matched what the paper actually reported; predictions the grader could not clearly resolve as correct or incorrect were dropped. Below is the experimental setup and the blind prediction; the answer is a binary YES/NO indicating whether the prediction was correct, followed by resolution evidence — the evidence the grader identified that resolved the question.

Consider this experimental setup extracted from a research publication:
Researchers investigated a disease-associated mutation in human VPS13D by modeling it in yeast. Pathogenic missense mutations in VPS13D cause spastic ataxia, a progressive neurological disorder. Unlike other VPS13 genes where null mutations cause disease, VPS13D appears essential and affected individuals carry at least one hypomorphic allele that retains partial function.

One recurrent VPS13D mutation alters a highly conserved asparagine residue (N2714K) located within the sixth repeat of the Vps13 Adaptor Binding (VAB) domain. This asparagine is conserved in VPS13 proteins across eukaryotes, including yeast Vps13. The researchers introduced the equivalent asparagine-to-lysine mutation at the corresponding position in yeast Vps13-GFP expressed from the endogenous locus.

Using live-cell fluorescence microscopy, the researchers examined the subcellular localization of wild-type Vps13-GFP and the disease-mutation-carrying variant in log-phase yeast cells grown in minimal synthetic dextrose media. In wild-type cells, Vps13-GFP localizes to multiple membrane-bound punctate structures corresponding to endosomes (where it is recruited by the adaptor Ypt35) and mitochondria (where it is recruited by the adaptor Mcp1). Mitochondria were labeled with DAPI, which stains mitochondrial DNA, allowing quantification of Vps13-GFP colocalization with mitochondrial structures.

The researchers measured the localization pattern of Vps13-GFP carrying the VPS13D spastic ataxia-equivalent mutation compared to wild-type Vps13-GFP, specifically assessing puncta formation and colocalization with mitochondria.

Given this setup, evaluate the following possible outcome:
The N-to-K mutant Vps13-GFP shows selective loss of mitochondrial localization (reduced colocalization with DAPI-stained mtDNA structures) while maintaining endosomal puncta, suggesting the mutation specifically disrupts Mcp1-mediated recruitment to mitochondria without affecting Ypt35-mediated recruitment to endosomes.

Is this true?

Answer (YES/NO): NO